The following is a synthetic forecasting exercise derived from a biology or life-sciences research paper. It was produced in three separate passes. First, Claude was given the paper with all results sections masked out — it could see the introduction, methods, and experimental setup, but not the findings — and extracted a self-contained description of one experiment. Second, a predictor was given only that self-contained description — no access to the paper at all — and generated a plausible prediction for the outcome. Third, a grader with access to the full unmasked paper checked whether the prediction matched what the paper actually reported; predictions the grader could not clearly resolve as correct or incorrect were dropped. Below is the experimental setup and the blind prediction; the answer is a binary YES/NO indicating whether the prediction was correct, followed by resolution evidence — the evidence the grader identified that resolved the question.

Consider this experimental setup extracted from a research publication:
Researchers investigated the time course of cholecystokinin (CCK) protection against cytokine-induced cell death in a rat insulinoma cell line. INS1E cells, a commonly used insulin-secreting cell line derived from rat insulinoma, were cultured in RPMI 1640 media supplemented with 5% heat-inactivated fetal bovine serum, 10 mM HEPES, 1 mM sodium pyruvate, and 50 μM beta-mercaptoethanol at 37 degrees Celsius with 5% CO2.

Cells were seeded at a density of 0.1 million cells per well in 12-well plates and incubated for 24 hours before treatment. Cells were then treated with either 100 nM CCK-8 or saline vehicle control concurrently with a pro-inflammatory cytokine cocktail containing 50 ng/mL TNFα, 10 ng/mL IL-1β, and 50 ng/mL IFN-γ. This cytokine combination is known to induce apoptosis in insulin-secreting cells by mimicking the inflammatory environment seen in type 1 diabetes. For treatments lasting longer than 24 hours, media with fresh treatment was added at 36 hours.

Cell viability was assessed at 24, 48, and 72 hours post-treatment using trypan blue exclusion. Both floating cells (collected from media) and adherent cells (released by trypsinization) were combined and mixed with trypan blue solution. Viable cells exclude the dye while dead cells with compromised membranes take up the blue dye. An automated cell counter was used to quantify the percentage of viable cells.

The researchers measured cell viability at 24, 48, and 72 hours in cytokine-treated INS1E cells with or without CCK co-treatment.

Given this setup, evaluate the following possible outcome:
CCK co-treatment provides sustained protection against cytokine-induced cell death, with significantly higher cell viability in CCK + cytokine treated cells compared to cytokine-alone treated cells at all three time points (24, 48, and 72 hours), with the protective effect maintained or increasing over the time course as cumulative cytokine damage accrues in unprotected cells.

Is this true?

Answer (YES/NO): NO